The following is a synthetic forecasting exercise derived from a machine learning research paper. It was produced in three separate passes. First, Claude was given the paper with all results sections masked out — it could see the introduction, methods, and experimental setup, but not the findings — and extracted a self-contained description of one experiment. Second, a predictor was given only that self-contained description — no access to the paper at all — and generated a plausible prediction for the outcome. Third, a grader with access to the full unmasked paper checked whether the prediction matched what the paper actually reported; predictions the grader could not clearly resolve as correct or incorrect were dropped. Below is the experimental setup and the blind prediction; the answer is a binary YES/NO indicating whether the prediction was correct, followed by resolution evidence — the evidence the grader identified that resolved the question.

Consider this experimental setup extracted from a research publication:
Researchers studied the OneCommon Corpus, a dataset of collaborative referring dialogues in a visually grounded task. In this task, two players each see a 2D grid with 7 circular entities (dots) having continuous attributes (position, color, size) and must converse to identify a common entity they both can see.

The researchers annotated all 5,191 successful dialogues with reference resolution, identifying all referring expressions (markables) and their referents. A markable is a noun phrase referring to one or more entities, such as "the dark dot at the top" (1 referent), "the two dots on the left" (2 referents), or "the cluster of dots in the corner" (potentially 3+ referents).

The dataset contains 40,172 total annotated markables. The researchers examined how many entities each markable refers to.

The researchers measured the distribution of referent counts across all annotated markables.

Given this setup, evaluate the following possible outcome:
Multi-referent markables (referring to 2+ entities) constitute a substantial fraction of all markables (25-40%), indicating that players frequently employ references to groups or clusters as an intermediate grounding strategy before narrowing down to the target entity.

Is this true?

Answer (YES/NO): YES